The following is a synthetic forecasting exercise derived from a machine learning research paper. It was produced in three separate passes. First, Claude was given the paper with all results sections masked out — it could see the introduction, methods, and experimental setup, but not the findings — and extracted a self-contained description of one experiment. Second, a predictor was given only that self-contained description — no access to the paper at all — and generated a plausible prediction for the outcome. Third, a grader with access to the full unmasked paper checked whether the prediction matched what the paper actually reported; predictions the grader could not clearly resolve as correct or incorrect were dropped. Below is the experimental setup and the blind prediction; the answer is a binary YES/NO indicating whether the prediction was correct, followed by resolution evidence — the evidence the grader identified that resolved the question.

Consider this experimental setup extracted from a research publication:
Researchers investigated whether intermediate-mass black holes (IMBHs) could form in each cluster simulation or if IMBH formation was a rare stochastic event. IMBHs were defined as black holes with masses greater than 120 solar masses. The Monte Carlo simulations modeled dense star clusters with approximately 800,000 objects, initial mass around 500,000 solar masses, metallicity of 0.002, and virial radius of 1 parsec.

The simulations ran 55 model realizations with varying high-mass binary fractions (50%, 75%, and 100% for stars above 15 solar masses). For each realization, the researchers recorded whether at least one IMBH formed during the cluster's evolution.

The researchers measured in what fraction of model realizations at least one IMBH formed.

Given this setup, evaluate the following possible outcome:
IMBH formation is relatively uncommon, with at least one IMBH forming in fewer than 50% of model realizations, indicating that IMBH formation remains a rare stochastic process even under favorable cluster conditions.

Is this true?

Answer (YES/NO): NO